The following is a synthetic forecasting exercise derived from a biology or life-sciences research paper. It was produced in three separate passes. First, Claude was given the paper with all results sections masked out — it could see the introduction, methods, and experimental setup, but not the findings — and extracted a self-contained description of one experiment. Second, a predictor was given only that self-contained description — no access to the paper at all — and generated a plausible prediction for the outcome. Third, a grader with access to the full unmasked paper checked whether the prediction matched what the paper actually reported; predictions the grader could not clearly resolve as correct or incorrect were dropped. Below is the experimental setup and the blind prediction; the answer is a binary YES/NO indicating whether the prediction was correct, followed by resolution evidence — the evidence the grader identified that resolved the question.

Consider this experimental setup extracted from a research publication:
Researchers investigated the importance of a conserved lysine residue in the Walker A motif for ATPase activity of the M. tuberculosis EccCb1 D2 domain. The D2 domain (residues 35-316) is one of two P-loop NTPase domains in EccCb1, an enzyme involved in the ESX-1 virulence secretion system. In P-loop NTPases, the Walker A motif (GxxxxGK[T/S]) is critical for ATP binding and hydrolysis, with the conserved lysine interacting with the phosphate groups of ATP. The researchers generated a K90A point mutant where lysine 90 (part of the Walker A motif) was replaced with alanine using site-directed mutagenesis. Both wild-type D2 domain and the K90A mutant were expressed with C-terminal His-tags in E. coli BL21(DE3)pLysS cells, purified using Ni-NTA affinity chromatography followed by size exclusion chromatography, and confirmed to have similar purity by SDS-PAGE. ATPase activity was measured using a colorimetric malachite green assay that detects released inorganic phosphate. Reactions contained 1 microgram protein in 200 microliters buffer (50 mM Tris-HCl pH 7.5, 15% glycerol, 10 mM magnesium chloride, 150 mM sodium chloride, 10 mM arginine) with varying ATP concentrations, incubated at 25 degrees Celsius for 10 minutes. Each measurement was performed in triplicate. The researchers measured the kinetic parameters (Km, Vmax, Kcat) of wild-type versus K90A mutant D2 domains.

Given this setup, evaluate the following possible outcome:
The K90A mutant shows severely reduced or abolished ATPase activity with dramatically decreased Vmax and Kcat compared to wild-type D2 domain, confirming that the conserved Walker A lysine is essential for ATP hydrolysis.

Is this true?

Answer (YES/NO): YES